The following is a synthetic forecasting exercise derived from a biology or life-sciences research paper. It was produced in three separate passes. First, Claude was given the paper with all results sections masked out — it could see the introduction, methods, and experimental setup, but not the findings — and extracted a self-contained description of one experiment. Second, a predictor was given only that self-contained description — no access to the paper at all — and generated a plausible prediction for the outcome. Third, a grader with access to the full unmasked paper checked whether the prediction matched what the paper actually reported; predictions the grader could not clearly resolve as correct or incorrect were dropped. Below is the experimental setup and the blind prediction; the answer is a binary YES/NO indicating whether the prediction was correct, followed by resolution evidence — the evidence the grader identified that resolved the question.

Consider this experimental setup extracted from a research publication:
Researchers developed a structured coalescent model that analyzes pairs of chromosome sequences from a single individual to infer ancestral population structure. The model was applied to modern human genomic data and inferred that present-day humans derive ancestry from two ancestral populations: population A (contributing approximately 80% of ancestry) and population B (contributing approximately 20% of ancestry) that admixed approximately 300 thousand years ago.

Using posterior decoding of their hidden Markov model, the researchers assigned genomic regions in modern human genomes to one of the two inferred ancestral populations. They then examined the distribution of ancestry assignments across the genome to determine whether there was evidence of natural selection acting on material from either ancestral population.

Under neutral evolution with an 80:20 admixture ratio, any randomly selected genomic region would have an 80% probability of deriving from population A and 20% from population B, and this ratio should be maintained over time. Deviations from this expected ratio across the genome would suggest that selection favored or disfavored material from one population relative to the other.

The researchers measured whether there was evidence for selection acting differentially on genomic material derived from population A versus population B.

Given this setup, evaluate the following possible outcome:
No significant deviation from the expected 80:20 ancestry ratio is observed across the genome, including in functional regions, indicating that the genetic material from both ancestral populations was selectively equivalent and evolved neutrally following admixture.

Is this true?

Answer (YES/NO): NO